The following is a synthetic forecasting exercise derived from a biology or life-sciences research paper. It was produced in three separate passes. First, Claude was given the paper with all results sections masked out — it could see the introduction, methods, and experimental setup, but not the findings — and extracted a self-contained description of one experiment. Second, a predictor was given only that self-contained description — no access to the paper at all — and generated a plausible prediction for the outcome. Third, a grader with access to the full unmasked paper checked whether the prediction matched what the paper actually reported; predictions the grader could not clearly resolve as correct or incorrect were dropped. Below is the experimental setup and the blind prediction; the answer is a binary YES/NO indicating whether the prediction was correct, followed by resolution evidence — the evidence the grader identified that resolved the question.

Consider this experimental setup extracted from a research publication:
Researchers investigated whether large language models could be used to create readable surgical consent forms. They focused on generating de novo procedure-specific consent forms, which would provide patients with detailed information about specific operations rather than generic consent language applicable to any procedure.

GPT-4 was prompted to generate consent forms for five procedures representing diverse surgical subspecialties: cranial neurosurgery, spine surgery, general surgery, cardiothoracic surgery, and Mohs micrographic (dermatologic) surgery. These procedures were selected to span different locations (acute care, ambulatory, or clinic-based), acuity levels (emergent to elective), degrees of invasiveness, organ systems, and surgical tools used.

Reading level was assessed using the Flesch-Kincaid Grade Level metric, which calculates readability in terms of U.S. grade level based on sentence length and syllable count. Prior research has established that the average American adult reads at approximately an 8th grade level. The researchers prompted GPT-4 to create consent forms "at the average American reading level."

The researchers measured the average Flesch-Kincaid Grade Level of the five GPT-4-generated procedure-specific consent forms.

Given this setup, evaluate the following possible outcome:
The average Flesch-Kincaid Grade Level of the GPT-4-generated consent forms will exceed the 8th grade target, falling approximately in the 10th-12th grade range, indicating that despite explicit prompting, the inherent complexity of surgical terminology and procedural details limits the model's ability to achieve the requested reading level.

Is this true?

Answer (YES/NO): NO